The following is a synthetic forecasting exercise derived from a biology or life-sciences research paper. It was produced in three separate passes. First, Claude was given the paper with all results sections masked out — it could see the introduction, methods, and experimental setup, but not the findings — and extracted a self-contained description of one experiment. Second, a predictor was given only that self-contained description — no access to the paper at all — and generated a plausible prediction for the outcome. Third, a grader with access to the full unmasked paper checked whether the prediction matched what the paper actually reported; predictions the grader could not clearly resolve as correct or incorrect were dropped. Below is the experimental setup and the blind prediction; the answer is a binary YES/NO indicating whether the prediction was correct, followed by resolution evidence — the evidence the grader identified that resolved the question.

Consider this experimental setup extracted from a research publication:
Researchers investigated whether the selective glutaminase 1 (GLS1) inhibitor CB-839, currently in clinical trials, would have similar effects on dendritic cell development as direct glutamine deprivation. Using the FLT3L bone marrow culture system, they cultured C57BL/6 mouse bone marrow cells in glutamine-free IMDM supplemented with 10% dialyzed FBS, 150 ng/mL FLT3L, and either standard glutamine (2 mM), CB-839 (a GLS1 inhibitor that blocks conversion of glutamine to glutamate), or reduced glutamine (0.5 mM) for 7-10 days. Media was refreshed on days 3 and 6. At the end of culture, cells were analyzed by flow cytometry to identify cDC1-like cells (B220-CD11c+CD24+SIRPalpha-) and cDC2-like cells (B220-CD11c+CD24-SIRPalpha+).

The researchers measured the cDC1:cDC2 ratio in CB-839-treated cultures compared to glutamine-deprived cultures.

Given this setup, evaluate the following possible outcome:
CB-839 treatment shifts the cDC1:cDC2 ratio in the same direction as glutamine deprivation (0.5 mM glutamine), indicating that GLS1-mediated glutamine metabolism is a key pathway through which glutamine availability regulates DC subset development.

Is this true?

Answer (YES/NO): NO